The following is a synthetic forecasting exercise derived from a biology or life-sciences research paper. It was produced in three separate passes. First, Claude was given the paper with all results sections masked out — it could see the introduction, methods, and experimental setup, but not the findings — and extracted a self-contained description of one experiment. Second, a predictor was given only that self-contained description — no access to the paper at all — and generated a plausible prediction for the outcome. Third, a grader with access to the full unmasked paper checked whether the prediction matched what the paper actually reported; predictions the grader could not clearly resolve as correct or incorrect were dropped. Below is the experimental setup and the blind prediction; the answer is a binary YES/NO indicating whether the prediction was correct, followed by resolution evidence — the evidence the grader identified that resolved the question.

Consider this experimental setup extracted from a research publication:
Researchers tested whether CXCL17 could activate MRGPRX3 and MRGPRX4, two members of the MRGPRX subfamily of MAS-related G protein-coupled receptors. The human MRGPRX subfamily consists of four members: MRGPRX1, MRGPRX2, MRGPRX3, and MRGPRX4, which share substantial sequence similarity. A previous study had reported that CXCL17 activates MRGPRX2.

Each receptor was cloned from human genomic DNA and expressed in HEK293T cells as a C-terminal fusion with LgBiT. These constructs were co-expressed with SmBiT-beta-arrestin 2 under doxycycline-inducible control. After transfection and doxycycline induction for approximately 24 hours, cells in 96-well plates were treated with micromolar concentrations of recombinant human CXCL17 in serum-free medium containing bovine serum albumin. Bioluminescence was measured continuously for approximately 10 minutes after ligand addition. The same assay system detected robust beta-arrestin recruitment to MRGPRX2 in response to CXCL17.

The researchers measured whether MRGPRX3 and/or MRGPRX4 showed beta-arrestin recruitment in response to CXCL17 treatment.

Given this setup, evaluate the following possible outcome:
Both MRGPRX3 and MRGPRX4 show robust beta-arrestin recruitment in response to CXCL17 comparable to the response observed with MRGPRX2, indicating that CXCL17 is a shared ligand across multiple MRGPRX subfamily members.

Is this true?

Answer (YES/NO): NO